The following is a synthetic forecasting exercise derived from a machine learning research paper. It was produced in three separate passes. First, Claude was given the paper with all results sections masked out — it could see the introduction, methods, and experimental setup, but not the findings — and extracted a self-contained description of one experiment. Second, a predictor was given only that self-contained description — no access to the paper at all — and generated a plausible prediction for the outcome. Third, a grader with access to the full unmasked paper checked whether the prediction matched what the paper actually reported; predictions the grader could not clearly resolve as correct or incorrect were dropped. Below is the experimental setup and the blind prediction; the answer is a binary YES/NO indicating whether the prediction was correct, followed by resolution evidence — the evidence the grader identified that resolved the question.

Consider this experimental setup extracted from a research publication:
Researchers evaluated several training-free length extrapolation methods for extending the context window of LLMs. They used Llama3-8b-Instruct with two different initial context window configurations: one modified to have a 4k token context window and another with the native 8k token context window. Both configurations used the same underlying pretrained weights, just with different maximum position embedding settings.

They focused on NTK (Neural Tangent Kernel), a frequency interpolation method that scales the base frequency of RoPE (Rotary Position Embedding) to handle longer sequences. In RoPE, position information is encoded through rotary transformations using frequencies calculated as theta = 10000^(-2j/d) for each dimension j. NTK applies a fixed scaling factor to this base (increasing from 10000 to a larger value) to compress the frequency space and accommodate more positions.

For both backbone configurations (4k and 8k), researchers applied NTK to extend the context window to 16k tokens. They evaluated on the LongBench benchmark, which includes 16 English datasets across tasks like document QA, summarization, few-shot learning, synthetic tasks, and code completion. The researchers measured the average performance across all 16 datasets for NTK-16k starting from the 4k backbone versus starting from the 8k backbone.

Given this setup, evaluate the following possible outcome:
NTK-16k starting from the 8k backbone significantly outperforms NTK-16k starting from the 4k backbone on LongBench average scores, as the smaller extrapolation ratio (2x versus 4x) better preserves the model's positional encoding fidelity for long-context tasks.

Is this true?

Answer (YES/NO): NO